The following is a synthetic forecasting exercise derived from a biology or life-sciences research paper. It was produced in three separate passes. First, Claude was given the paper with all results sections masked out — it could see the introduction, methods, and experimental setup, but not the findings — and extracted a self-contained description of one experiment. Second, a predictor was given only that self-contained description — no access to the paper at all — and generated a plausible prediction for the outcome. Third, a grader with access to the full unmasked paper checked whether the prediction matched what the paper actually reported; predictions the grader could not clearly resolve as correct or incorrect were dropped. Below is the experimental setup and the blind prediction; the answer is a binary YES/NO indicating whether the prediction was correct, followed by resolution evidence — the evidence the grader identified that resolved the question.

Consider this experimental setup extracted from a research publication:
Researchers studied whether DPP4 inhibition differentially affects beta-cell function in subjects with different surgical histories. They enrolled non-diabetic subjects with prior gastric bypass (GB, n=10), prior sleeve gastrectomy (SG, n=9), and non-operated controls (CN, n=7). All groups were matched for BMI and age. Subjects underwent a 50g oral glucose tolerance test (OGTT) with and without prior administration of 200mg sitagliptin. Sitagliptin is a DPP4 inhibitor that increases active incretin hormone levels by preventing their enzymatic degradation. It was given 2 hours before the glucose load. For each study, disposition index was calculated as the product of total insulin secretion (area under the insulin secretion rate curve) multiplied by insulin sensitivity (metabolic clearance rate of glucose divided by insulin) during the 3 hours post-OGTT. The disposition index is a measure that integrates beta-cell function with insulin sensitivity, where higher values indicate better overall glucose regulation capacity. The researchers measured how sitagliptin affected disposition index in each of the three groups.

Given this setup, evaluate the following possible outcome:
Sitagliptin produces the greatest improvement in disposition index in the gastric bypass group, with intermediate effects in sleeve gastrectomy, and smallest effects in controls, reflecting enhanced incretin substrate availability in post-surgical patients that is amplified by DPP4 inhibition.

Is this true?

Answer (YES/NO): NO